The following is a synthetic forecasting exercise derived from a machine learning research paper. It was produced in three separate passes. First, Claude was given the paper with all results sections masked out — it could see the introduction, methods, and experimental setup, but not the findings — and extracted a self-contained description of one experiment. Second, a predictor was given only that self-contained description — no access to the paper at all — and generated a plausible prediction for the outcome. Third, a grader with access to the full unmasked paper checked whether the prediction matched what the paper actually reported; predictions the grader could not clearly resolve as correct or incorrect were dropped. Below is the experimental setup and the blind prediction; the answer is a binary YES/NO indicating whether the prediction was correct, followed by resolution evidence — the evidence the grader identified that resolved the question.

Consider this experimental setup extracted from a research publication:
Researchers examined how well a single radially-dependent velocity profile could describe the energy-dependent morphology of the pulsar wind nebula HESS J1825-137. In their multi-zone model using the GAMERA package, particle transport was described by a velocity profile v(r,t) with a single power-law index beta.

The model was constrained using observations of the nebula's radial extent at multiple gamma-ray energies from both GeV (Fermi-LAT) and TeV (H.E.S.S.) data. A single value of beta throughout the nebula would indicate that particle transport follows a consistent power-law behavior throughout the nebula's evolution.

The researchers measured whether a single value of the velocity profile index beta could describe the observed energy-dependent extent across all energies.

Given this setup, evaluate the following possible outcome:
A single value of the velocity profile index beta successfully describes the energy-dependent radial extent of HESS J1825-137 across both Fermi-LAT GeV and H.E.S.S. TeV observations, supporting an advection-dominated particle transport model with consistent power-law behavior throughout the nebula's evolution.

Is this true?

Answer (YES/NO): NO